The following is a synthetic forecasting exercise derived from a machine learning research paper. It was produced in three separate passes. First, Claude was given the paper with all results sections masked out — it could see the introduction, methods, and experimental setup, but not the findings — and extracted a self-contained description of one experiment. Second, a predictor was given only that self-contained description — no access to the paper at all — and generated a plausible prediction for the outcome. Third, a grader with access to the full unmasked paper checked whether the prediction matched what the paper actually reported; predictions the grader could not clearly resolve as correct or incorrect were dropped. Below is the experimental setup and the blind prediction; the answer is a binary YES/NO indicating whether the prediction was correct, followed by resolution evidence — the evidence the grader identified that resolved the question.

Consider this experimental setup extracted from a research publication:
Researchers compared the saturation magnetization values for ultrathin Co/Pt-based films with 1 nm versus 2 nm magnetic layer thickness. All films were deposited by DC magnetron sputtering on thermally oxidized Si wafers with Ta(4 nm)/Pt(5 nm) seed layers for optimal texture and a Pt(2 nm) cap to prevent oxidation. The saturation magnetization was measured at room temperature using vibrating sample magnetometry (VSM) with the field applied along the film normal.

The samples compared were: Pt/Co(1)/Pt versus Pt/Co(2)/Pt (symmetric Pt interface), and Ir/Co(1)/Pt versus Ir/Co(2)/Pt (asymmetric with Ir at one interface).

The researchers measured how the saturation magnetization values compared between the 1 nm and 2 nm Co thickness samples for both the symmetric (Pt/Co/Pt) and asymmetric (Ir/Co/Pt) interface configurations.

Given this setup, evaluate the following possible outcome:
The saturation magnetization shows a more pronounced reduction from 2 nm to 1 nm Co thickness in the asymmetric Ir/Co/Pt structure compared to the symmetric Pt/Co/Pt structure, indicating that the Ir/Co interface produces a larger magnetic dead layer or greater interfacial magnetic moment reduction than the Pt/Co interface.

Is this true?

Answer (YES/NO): NO